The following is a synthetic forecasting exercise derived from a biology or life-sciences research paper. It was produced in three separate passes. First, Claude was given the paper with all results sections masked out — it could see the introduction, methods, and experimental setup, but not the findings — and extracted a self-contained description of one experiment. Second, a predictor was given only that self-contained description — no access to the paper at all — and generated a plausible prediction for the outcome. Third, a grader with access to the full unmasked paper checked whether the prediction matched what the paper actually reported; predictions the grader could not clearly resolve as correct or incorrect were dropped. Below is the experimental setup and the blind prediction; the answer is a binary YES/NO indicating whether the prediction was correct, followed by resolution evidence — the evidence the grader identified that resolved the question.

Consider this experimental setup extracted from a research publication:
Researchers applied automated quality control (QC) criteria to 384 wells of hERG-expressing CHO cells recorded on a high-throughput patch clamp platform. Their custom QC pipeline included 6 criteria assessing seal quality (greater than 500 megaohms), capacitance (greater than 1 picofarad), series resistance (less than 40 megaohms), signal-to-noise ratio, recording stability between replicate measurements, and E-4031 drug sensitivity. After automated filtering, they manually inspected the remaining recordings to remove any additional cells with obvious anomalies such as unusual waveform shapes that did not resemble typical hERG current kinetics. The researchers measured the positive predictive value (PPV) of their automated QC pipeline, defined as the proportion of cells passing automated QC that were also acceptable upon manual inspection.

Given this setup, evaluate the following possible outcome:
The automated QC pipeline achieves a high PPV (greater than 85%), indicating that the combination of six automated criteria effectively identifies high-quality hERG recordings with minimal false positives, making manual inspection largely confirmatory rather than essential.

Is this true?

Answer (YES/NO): YES